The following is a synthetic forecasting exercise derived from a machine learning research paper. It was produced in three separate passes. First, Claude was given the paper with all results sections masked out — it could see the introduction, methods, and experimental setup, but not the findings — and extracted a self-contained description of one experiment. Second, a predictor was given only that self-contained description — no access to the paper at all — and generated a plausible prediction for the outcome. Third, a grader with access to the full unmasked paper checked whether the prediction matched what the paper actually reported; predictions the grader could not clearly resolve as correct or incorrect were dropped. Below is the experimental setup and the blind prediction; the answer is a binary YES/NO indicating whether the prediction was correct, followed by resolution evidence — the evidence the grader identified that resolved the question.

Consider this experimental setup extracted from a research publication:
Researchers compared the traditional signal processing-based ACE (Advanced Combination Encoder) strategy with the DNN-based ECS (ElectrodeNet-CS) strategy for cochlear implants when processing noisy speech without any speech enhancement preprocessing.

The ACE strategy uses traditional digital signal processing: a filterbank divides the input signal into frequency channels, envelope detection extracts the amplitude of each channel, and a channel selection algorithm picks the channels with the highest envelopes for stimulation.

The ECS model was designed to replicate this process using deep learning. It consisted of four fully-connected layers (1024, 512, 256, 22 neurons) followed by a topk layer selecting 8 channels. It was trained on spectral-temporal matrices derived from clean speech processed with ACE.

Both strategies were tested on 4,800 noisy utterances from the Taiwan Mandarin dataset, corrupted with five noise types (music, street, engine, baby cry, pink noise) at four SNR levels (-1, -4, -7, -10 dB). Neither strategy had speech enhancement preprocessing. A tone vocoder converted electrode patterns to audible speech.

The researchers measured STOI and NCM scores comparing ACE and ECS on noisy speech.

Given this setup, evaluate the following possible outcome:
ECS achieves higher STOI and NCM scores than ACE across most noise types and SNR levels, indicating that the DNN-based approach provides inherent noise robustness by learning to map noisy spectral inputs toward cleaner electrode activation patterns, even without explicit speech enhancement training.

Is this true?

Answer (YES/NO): NO